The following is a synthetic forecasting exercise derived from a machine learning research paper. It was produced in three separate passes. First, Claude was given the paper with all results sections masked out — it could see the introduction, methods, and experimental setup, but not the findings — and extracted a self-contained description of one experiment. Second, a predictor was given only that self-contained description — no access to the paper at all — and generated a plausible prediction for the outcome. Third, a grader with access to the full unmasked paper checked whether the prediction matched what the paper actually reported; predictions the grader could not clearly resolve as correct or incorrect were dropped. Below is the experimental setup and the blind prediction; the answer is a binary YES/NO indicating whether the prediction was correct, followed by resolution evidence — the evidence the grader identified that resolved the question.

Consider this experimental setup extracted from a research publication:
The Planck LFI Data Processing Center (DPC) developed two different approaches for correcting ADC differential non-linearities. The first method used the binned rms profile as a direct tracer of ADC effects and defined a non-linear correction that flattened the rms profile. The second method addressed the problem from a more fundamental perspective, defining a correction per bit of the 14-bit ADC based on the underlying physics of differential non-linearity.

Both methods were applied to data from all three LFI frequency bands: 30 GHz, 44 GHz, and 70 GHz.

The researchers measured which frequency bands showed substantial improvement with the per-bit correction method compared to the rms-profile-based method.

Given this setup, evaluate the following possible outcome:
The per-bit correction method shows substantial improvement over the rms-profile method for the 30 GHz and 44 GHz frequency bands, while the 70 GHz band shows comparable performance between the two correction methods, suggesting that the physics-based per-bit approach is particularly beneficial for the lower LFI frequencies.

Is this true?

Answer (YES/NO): NO